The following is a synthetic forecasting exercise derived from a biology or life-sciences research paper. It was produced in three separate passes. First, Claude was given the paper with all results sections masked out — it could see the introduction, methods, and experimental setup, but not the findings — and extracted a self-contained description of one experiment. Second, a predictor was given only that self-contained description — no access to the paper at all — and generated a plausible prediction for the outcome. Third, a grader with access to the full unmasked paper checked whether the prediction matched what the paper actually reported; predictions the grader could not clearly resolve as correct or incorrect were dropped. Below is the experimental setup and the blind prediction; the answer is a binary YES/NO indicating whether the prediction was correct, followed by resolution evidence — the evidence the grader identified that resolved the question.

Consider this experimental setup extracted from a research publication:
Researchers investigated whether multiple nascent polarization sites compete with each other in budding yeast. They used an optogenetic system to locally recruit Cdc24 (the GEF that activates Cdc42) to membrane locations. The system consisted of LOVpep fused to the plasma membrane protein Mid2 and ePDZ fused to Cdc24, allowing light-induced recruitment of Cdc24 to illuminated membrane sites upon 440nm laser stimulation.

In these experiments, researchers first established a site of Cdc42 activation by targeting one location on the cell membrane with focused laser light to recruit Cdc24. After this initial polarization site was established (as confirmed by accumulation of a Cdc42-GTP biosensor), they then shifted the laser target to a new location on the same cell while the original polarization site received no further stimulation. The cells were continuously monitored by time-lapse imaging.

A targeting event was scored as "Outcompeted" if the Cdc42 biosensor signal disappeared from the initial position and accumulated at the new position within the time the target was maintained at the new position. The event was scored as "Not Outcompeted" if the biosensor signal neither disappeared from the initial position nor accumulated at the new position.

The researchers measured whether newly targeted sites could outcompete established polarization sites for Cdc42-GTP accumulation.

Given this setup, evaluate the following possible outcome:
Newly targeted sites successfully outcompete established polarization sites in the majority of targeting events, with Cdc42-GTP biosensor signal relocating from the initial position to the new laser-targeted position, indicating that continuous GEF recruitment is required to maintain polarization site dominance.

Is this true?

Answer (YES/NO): NO